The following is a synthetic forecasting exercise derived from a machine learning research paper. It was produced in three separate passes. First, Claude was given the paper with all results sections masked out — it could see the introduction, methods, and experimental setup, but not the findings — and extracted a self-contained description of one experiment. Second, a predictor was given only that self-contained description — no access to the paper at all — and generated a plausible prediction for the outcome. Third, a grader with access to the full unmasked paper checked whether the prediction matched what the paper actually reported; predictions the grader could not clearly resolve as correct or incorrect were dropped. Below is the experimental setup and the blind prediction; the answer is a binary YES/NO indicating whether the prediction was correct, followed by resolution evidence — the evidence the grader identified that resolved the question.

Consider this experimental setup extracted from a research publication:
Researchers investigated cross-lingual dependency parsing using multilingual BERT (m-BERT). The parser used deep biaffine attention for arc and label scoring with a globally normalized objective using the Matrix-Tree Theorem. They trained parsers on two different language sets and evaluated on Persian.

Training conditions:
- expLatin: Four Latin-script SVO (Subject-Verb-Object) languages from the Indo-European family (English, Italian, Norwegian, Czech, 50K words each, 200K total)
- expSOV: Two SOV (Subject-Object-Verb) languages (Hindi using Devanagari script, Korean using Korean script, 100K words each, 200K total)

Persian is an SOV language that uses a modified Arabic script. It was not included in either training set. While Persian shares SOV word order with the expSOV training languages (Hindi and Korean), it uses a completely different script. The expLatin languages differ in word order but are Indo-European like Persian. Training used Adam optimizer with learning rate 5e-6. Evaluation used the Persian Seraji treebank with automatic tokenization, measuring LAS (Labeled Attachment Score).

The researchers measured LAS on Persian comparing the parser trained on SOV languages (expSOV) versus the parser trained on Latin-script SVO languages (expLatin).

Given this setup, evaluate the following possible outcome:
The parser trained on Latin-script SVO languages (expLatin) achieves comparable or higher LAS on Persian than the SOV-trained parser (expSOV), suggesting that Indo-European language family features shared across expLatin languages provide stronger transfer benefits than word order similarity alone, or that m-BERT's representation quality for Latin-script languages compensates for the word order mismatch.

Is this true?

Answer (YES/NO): YES